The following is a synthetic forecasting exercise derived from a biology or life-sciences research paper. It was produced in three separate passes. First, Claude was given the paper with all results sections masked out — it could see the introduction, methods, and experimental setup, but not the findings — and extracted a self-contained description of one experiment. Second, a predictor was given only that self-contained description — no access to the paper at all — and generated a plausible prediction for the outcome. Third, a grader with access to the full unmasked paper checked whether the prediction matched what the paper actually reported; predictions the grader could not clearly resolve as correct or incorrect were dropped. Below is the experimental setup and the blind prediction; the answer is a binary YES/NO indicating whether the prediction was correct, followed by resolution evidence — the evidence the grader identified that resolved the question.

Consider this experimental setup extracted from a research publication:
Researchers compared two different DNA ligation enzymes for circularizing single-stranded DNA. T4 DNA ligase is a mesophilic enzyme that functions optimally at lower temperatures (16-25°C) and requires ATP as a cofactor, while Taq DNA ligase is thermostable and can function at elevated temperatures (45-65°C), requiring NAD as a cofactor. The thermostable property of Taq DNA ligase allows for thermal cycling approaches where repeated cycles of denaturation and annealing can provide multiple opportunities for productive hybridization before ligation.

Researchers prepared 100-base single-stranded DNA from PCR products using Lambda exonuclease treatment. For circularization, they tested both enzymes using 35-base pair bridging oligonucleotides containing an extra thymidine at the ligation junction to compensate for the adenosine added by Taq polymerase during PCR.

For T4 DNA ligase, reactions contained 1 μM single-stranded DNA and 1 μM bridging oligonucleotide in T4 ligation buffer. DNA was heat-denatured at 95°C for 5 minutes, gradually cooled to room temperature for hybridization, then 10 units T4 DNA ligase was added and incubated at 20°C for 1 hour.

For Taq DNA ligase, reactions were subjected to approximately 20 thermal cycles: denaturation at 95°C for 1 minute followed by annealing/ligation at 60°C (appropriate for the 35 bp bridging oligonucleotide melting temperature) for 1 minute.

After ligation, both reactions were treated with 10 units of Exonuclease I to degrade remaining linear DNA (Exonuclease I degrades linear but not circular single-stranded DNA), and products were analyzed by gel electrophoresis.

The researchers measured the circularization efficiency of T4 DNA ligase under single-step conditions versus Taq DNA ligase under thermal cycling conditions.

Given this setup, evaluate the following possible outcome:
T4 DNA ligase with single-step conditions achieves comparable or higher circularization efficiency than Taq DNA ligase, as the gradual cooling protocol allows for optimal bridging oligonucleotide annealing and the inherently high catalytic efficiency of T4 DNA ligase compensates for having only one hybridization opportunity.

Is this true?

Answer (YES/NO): YES